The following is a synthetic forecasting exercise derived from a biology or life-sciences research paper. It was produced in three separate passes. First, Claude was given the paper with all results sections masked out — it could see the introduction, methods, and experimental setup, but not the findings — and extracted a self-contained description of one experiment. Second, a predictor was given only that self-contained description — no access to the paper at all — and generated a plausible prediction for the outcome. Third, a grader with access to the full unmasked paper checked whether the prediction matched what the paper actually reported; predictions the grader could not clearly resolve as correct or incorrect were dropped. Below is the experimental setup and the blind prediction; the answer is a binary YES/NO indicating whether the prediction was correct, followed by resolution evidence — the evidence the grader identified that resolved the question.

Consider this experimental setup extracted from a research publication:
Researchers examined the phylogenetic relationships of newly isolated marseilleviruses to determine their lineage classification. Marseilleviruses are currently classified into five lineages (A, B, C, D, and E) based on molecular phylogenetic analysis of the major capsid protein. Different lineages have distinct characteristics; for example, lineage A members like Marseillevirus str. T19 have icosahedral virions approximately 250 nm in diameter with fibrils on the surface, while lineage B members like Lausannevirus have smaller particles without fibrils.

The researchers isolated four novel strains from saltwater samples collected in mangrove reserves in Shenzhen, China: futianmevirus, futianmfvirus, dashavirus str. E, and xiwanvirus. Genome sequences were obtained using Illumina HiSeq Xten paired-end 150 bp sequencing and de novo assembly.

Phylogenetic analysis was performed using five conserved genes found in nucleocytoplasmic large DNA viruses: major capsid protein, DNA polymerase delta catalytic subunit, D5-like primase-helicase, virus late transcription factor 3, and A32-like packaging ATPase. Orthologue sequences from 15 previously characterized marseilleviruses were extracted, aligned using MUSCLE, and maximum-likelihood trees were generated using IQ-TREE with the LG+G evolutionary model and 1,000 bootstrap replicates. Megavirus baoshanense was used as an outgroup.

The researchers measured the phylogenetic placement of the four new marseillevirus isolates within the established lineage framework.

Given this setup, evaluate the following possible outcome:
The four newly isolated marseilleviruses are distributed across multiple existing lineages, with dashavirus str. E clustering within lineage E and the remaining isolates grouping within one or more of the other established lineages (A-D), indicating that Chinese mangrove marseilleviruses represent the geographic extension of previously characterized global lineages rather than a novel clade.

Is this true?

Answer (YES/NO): NO